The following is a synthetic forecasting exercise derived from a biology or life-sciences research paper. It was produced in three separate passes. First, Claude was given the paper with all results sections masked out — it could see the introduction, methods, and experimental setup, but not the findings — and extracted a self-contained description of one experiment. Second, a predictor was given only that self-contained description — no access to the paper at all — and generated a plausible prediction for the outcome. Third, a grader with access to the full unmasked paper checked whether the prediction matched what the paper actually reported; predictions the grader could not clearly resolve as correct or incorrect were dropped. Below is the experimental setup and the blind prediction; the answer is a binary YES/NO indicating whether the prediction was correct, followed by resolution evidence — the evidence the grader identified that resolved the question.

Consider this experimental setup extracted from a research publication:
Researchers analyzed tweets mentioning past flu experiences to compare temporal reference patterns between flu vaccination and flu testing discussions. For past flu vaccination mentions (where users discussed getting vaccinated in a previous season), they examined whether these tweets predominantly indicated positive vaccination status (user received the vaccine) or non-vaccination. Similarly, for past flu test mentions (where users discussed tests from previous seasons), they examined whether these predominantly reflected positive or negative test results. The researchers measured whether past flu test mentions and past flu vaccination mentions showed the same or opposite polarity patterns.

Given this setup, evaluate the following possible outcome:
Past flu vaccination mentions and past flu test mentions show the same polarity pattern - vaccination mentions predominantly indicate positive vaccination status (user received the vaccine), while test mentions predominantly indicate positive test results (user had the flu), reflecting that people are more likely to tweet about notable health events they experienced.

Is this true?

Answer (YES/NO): NO